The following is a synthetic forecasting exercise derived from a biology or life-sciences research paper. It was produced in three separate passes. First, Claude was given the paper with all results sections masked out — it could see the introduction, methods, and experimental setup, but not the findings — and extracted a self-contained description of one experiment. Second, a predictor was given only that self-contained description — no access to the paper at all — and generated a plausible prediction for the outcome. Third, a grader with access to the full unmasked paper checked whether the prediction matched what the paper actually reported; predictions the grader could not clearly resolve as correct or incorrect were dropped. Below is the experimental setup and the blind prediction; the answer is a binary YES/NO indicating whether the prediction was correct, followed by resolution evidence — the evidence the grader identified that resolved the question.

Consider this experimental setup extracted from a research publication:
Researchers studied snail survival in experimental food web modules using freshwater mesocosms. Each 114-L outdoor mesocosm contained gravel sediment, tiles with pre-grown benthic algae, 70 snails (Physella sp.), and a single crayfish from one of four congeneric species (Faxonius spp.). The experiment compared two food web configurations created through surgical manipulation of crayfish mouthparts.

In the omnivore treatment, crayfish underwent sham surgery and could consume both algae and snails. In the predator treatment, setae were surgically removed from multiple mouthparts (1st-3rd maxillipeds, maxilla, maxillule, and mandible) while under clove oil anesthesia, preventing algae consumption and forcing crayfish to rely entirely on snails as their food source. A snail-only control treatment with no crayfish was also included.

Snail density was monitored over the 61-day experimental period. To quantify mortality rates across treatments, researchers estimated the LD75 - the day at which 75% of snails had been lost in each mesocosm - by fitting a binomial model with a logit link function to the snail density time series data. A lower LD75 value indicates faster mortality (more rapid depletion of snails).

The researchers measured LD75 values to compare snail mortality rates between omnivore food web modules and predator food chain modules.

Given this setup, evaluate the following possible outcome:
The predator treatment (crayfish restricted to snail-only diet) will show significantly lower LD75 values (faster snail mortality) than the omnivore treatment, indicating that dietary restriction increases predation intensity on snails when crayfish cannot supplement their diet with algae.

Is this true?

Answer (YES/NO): NO